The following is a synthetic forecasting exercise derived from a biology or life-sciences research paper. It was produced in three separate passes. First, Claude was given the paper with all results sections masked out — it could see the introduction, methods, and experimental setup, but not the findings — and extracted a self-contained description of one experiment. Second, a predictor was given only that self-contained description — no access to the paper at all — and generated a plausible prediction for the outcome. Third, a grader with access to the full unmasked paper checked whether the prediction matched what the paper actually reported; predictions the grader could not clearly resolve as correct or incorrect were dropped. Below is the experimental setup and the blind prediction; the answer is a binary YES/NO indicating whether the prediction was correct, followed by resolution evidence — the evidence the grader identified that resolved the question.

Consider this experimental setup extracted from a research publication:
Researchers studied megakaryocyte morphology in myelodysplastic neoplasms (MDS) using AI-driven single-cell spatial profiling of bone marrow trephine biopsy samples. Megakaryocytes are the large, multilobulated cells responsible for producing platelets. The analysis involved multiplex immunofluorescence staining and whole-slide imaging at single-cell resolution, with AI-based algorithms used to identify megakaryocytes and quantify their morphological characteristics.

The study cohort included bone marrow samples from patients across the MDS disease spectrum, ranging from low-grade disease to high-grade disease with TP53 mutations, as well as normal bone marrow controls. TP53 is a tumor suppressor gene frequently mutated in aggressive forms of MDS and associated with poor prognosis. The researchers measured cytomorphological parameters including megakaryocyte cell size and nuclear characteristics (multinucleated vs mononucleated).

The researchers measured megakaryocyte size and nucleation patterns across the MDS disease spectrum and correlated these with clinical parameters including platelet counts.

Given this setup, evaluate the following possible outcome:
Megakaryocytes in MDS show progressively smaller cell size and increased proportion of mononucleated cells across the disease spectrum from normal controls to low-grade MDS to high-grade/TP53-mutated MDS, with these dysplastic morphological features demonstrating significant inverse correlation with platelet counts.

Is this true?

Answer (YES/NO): YES